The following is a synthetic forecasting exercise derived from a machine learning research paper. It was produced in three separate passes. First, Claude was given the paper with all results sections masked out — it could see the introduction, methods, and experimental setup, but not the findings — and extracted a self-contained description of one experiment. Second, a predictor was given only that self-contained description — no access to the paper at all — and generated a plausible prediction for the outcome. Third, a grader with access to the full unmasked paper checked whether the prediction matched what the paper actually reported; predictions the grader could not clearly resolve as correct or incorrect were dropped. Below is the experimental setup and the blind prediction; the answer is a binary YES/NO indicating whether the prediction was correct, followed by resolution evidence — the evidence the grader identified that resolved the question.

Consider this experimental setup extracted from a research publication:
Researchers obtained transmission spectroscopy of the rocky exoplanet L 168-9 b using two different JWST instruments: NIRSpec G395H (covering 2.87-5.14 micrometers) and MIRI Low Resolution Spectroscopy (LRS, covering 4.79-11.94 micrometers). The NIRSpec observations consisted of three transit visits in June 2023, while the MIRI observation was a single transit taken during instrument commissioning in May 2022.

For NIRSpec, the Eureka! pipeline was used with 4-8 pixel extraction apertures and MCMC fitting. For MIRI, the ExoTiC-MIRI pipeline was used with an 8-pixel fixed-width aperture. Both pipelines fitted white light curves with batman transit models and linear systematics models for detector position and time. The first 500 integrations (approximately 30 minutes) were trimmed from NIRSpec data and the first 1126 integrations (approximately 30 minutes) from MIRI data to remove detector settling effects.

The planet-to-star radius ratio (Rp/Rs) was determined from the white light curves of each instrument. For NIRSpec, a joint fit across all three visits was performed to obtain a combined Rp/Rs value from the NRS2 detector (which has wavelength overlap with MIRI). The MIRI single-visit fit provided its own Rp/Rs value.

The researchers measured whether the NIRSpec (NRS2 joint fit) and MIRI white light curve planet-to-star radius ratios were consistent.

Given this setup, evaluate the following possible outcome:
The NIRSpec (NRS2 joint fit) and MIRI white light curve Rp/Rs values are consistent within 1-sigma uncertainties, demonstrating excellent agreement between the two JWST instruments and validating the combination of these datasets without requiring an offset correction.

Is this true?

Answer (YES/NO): NO